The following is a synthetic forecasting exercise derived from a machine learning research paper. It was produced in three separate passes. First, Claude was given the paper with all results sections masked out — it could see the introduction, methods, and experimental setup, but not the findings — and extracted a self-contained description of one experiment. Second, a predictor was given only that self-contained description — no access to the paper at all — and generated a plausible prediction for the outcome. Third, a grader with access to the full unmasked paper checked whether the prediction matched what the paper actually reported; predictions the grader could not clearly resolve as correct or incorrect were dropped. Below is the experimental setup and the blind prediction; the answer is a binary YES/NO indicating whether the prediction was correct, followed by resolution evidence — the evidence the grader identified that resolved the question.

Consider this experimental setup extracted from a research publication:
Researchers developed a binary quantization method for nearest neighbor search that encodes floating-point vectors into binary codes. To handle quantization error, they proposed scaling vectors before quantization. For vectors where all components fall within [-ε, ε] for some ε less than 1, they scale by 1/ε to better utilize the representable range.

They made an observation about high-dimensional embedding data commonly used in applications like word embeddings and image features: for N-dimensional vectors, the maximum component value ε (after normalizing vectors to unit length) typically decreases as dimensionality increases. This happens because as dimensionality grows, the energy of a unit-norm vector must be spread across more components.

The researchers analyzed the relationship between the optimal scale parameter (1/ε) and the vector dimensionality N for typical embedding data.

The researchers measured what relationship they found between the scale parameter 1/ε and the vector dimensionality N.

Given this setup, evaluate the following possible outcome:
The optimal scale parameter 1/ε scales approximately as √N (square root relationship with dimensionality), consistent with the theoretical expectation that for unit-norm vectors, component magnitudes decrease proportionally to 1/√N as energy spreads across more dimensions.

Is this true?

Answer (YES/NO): NO